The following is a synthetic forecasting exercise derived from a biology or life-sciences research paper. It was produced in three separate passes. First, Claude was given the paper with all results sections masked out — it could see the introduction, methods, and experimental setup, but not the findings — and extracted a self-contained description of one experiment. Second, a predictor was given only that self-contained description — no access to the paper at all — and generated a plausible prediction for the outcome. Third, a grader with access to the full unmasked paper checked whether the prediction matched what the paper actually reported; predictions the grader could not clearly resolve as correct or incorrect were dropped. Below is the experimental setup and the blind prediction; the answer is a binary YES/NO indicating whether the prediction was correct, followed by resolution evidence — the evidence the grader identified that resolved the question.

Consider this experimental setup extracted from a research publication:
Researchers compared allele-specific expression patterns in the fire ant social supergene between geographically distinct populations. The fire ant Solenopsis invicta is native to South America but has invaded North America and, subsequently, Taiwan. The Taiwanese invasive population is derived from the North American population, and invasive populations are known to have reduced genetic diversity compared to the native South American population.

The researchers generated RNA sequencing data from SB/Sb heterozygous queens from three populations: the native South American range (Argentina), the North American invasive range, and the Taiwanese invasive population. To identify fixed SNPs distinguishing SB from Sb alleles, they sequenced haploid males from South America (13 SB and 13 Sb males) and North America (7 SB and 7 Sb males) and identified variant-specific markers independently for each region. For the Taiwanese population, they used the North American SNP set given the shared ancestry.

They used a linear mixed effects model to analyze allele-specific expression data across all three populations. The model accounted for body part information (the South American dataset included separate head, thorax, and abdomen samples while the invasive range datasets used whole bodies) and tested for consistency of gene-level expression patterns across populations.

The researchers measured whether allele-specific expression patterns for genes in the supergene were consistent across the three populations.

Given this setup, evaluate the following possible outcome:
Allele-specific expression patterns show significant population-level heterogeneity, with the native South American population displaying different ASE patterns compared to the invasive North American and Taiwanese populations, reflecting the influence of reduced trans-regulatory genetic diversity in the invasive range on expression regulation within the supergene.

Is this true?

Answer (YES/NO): NO